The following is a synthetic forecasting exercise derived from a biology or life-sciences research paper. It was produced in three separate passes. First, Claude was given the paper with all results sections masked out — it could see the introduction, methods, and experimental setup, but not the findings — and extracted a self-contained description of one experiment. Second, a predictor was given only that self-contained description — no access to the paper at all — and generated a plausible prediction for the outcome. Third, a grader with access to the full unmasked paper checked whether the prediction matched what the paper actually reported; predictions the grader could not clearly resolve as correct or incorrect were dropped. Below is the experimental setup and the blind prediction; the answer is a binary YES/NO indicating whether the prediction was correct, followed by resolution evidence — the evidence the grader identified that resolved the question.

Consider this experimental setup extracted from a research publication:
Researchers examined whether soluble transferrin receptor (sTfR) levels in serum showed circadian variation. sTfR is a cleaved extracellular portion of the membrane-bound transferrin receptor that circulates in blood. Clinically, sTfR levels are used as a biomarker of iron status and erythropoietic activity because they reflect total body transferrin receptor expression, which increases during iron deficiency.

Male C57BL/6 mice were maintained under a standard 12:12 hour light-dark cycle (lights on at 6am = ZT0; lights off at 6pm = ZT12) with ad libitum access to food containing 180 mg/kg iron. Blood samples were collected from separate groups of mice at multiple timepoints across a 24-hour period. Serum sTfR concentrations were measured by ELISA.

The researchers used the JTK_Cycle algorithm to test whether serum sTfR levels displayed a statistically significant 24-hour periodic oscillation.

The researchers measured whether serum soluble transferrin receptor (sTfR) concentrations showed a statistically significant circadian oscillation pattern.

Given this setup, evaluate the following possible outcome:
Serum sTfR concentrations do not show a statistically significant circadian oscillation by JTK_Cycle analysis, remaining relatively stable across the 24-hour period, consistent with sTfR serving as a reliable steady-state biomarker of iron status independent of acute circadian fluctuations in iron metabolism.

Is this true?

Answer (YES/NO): NO